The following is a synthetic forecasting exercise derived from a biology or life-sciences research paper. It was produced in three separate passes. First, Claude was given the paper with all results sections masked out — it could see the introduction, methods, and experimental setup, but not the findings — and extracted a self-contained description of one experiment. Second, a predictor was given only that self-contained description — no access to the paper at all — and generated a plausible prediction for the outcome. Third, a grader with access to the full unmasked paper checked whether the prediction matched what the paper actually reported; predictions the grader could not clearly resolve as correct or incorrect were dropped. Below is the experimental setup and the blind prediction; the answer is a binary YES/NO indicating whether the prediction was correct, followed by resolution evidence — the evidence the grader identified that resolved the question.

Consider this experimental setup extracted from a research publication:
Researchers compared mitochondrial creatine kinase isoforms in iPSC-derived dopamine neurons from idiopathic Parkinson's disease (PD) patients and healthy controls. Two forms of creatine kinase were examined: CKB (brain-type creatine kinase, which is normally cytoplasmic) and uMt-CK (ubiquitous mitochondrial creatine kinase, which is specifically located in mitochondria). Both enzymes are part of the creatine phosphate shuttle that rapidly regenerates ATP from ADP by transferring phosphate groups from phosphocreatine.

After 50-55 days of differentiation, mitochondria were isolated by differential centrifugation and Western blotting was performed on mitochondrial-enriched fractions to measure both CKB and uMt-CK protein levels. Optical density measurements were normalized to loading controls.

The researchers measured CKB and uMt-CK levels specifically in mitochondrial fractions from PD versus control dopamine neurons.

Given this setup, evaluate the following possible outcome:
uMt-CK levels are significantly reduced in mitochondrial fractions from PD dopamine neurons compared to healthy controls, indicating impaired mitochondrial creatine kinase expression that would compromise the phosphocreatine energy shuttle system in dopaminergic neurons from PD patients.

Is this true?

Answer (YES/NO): NO